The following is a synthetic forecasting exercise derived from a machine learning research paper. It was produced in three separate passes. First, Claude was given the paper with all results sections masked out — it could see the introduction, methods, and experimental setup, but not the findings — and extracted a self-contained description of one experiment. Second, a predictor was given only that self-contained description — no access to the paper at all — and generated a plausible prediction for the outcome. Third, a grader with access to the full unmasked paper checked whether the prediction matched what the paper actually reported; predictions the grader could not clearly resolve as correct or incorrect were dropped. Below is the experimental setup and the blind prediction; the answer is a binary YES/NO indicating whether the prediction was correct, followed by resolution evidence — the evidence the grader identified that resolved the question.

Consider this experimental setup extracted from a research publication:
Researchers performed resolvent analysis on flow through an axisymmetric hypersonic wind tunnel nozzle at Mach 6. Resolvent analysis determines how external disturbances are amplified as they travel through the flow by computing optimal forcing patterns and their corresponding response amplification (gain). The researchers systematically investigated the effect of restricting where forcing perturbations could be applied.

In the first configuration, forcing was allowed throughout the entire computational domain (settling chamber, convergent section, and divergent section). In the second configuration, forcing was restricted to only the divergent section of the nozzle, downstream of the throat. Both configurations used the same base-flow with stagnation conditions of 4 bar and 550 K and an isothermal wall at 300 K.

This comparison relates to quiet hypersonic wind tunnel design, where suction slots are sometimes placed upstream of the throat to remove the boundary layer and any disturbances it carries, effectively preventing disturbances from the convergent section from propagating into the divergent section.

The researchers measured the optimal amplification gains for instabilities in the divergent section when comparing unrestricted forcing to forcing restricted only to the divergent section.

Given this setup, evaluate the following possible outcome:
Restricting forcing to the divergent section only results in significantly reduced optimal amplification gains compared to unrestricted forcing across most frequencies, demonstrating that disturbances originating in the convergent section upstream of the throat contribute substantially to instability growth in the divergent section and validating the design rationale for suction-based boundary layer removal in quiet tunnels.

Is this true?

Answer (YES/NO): NO